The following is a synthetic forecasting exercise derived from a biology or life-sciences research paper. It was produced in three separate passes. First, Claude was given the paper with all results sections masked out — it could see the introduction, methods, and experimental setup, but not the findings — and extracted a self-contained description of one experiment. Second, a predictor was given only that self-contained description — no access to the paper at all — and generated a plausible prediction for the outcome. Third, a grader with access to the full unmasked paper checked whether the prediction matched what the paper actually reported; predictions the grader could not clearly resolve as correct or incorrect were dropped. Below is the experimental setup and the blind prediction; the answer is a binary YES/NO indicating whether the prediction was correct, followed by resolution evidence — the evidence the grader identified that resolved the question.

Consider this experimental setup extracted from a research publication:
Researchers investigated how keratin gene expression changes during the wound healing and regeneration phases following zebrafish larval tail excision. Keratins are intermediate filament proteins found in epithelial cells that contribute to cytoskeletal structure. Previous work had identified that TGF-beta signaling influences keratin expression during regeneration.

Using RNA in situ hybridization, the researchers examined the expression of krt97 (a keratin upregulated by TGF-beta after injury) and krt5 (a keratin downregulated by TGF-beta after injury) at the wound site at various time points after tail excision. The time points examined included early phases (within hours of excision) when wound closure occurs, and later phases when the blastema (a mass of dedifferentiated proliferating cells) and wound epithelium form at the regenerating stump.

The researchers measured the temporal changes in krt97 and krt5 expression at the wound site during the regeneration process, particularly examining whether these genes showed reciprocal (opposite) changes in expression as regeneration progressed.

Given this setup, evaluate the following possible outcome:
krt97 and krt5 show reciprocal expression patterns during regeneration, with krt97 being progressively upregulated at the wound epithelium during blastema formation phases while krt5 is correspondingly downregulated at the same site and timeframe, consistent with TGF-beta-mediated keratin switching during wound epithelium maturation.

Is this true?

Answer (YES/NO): NO